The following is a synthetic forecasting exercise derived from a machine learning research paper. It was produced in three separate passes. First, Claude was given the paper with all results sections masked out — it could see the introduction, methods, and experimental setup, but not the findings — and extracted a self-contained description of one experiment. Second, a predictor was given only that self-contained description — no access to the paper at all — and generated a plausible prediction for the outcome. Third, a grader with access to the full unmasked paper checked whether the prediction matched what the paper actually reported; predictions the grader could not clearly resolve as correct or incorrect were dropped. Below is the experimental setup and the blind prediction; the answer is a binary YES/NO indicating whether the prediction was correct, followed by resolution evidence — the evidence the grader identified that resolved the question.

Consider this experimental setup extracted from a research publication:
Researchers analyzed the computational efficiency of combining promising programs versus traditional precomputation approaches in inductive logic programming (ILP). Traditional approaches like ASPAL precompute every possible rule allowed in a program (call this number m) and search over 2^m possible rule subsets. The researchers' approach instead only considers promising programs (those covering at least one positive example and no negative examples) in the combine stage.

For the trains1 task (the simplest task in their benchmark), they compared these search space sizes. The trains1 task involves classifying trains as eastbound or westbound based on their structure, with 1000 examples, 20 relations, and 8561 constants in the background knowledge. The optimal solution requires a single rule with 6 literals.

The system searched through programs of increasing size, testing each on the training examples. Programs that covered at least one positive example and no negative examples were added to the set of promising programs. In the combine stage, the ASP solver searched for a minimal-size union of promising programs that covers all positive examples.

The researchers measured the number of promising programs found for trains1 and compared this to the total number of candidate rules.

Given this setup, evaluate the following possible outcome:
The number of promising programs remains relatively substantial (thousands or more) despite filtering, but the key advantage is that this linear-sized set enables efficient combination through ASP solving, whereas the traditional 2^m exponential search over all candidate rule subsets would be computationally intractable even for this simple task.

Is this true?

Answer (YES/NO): NO